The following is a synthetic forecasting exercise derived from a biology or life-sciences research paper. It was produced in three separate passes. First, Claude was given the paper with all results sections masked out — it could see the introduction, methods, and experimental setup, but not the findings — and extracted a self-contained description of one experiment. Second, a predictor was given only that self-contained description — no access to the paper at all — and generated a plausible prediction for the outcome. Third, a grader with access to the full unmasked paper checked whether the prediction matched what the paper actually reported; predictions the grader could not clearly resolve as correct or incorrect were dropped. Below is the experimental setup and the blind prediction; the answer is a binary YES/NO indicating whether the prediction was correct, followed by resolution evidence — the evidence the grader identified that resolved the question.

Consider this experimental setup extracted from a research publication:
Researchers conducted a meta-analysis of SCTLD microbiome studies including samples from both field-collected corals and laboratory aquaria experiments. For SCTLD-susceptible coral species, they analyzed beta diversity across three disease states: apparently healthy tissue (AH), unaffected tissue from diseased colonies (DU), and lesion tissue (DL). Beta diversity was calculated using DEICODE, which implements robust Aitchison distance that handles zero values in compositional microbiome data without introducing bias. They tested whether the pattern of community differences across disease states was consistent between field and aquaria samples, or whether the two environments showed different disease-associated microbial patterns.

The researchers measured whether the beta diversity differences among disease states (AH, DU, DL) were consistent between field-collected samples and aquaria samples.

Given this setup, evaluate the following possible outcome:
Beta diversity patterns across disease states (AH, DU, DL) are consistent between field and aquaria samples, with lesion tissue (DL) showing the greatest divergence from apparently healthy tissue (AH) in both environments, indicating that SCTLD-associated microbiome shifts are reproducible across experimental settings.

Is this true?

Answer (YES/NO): NO